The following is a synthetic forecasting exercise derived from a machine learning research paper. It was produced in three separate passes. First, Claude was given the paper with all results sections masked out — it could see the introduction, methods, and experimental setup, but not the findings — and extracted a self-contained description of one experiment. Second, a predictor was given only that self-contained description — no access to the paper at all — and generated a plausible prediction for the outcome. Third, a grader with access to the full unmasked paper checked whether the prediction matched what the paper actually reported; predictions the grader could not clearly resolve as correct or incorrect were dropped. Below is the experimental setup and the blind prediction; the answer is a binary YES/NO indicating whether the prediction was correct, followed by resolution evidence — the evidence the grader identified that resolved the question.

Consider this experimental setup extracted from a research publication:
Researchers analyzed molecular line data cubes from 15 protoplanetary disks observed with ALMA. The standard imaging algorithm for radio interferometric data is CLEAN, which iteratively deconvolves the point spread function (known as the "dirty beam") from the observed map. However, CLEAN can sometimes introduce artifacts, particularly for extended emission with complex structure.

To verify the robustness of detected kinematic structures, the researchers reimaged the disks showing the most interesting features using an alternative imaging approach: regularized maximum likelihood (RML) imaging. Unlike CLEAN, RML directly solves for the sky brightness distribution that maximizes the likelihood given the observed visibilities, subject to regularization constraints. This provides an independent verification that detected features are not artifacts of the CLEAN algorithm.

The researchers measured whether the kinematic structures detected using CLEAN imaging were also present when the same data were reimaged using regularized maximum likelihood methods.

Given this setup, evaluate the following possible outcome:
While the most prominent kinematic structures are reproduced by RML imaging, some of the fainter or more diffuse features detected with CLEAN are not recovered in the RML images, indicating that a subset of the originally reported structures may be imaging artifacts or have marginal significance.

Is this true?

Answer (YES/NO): NO